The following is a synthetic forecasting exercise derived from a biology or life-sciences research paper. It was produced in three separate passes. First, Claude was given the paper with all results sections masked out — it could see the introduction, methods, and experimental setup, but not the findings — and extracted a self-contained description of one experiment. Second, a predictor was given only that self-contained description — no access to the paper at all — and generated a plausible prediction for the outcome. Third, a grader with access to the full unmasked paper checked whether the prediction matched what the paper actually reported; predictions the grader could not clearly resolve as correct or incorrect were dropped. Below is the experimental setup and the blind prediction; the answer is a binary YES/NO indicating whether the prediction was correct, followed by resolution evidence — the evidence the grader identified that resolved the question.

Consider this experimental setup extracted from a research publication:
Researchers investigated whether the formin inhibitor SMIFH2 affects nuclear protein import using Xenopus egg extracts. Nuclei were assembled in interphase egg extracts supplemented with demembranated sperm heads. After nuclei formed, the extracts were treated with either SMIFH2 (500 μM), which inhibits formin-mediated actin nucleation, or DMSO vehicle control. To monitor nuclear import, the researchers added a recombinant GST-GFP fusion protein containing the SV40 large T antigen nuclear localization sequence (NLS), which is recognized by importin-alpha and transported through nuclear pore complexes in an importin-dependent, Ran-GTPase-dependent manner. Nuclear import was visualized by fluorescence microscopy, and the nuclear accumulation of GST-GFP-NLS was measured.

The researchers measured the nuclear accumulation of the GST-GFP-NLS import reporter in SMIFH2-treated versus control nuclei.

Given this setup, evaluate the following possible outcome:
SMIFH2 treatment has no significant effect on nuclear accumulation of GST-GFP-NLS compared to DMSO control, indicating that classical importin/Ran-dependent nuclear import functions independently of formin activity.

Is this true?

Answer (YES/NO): NO